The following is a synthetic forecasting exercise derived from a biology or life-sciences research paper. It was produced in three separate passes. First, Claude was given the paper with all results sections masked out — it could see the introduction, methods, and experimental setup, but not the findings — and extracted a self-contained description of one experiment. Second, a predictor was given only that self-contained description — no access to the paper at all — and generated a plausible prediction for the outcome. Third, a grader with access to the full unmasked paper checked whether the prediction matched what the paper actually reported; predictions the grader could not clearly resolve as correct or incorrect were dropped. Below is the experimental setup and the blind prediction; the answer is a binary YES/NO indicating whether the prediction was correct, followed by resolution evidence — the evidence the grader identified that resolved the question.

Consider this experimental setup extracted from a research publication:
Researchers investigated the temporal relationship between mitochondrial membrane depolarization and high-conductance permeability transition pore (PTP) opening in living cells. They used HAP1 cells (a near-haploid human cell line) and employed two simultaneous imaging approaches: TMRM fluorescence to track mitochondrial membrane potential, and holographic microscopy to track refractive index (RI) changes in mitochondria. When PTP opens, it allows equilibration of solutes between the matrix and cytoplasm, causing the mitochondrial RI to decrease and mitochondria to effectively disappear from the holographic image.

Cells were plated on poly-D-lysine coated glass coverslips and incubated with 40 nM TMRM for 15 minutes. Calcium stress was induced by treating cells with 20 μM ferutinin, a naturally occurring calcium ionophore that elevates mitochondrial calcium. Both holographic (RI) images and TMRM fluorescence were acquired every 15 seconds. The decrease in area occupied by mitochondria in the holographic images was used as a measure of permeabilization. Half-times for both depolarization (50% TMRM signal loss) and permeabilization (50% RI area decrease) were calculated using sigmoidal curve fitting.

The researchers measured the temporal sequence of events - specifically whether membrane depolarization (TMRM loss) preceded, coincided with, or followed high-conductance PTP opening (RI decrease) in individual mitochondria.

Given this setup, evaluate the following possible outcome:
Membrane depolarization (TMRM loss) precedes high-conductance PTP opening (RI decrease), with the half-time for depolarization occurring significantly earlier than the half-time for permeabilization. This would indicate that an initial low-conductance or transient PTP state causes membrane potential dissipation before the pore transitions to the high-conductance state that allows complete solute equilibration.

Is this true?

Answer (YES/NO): YES